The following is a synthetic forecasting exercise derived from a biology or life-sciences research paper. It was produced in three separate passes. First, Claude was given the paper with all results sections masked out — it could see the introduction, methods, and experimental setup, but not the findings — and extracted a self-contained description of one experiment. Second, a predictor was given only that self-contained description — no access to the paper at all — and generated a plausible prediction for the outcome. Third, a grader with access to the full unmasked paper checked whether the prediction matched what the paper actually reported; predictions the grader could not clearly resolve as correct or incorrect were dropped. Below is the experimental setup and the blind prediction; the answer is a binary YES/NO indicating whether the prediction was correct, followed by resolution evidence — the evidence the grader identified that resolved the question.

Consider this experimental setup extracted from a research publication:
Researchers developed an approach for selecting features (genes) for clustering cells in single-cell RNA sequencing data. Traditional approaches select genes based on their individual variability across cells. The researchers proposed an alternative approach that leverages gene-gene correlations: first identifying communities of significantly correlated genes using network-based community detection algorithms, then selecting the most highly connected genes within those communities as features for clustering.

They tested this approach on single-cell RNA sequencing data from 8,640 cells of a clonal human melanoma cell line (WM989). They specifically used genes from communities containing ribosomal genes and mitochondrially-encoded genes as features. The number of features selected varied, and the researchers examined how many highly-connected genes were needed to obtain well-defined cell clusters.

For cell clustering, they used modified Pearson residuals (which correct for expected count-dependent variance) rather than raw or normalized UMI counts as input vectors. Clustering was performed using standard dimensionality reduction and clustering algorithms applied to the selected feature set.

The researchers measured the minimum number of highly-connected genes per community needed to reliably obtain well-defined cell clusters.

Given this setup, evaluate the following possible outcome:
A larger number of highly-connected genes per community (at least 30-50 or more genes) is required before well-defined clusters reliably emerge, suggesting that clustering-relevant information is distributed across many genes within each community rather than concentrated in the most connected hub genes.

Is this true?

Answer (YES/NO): YES